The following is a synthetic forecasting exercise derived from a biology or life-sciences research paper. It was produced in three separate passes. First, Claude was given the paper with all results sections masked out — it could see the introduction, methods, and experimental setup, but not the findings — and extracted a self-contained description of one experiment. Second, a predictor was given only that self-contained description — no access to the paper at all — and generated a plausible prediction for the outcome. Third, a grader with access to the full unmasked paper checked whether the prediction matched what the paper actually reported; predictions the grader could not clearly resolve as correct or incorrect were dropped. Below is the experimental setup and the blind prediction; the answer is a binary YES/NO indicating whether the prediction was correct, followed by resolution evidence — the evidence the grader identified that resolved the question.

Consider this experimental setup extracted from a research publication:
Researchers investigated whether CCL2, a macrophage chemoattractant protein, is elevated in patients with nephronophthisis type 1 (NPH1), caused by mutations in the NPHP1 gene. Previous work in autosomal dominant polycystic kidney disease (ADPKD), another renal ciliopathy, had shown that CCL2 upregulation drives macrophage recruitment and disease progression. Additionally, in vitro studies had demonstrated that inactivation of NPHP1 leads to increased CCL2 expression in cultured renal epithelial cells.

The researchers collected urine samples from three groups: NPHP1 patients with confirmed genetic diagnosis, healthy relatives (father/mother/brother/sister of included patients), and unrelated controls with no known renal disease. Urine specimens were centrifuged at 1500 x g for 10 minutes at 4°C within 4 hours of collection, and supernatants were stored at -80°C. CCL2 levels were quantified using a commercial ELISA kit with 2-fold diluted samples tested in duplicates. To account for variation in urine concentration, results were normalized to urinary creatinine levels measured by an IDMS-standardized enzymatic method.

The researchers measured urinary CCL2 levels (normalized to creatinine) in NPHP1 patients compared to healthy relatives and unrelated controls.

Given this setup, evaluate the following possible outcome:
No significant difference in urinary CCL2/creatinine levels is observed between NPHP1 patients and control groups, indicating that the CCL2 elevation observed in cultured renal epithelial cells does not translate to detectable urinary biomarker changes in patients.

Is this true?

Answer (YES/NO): NO